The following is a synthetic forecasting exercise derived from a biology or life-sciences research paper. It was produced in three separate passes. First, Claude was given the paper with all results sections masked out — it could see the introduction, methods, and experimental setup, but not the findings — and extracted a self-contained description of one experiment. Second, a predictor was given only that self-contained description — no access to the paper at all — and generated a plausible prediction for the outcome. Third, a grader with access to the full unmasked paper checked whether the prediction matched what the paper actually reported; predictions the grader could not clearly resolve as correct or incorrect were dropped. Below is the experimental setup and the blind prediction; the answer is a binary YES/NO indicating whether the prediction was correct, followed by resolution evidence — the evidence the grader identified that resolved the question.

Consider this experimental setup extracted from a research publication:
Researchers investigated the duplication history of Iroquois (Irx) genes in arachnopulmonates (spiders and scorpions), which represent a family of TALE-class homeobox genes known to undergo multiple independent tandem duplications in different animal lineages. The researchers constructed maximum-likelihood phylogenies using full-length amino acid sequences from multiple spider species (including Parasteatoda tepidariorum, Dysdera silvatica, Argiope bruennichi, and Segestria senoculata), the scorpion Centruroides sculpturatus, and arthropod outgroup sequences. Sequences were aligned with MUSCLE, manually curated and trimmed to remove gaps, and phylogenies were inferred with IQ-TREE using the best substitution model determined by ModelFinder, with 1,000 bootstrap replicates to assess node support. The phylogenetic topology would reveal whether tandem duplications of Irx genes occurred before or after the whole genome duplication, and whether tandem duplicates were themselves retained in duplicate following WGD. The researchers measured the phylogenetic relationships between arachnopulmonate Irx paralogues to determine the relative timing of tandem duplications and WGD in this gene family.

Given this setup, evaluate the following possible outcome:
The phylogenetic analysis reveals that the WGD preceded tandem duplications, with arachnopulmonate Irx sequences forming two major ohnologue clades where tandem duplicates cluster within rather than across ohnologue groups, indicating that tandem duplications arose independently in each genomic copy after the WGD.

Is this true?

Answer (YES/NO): NO